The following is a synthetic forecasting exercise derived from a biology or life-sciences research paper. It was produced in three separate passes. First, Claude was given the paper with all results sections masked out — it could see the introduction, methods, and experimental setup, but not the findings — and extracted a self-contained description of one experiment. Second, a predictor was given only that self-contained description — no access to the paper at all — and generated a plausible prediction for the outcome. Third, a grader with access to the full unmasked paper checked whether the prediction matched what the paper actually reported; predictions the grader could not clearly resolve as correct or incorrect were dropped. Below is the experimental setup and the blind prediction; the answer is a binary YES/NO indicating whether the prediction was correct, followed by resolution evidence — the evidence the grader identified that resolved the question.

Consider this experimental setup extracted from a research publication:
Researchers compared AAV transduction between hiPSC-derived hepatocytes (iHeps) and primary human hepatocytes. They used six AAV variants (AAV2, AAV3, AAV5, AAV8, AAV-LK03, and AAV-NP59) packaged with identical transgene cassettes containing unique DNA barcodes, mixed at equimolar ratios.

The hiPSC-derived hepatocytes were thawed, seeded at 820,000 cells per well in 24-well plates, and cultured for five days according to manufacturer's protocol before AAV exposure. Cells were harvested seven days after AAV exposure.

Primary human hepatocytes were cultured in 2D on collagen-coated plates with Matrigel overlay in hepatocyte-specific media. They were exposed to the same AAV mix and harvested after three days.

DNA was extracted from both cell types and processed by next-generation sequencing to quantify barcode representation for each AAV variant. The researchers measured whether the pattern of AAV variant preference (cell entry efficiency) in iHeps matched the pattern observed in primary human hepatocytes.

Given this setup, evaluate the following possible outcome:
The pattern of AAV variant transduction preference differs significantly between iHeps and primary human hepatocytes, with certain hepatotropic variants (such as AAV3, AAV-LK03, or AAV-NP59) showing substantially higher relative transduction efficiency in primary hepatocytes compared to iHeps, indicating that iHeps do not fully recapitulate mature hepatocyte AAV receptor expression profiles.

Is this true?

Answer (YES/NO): YES